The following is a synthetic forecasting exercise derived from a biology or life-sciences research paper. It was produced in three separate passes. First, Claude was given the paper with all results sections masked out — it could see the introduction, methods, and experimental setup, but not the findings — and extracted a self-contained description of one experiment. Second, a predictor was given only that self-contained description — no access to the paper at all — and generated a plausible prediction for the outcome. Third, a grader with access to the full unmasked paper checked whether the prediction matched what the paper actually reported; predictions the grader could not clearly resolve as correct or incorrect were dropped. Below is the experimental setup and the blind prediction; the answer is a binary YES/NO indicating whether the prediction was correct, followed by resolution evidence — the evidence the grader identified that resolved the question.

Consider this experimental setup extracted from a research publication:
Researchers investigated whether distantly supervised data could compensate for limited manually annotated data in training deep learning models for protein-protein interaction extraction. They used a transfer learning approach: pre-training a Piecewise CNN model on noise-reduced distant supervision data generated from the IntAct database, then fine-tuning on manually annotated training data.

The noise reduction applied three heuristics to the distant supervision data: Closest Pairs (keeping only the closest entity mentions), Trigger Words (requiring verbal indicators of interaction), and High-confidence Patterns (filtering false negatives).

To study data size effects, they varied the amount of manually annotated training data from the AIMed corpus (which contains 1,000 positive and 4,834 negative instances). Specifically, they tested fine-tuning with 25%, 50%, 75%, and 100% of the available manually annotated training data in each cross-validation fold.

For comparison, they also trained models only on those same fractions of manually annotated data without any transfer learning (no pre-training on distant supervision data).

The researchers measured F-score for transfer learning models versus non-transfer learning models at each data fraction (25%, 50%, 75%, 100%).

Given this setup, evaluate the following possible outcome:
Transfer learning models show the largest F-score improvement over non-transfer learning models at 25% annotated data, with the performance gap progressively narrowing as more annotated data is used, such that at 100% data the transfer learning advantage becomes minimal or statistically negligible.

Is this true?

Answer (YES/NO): NO